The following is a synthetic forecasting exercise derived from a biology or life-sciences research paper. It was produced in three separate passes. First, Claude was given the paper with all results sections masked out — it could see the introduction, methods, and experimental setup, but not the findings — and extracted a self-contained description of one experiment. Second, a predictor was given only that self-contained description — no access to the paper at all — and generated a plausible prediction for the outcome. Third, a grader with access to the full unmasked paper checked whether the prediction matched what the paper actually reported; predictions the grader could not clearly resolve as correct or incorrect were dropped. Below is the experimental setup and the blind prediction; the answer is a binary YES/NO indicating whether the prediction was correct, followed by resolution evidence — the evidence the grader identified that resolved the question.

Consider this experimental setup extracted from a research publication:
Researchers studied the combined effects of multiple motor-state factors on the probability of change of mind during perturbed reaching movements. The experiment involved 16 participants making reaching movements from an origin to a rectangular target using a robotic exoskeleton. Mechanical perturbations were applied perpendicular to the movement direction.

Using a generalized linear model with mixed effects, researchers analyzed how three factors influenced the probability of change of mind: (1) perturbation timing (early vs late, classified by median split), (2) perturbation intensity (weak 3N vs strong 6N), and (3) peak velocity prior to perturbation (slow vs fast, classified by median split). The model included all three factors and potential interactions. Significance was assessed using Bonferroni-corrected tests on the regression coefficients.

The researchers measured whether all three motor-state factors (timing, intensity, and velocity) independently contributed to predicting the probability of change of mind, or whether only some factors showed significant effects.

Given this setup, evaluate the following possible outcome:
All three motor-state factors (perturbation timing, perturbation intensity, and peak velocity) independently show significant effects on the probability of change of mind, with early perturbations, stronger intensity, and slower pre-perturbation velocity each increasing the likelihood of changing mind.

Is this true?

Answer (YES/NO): NO